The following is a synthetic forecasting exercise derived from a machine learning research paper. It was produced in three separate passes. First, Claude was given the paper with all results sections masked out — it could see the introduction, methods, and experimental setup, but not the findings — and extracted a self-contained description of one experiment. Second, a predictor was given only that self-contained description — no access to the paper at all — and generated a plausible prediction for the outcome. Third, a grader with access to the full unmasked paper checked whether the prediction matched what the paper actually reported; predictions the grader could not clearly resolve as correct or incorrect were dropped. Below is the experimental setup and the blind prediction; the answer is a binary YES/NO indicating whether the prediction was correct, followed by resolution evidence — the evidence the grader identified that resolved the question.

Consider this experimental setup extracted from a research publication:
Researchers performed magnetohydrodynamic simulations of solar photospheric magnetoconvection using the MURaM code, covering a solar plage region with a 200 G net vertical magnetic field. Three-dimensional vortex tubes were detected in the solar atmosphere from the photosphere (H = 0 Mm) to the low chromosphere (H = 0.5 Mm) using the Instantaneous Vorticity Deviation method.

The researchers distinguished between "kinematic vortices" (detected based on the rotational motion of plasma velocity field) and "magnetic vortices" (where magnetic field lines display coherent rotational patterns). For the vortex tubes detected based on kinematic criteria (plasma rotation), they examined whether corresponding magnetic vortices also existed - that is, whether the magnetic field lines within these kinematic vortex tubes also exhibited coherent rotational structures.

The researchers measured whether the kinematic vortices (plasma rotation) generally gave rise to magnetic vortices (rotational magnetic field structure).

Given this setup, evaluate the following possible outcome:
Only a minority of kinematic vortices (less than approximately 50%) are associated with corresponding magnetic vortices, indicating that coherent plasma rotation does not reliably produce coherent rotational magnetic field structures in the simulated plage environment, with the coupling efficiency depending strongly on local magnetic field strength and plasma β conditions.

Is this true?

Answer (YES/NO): YES